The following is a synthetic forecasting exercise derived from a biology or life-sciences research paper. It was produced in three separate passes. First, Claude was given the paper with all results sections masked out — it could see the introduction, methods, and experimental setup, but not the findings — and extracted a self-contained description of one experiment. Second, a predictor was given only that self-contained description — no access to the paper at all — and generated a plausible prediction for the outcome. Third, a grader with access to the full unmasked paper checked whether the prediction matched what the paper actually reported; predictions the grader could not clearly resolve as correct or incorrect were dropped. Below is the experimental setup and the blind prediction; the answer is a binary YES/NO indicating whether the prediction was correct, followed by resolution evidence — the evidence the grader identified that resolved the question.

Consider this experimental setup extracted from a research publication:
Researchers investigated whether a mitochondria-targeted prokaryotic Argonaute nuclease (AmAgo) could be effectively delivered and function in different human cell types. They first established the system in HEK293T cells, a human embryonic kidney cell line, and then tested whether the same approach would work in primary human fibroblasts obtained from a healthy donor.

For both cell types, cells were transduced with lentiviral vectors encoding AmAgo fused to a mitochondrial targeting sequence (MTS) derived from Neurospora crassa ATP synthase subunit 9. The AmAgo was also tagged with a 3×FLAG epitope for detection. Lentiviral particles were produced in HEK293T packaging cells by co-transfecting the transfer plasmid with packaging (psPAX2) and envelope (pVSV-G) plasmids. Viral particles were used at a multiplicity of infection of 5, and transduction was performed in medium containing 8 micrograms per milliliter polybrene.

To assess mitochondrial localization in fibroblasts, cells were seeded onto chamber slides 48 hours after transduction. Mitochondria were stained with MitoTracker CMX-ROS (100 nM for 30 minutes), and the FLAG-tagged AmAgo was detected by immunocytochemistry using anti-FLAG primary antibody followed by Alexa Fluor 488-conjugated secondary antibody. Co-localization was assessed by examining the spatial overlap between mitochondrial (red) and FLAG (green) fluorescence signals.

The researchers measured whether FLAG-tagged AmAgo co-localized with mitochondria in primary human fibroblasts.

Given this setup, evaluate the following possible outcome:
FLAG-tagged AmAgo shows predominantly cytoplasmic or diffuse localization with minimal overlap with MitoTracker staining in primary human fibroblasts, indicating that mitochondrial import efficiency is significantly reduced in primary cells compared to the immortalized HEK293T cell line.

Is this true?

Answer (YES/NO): NO